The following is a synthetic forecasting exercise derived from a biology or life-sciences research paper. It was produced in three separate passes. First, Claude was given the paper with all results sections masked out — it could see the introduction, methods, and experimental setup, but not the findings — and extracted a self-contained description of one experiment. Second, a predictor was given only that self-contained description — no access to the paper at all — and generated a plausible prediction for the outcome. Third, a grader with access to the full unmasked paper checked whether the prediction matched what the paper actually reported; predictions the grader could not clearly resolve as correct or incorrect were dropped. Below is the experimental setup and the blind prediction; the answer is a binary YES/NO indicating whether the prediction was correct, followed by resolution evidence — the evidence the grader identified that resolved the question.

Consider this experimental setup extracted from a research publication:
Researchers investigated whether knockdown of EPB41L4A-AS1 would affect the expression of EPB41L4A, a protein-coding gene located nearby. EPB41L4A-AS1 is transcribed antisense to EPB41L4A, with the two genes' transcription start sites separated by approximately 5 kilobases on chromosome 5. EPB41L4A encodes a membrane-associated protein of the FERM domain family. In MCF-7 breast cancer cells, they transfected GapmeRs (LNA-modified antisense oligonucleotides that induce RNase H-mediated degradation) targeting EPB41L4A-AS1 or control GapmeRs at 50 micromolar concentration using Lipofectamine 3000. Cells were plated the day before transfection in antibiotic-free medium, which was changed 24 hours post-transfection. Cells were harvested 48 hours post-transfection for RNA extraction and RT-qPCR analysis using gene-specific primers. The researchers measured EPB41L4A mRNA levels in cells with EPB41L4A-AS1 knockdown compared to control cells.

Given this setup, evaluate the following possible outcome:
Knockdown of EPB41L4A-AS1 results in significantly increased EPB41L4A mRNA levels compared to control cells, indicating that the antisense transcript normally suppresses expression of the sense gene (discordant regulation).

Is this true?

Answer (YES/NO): NO